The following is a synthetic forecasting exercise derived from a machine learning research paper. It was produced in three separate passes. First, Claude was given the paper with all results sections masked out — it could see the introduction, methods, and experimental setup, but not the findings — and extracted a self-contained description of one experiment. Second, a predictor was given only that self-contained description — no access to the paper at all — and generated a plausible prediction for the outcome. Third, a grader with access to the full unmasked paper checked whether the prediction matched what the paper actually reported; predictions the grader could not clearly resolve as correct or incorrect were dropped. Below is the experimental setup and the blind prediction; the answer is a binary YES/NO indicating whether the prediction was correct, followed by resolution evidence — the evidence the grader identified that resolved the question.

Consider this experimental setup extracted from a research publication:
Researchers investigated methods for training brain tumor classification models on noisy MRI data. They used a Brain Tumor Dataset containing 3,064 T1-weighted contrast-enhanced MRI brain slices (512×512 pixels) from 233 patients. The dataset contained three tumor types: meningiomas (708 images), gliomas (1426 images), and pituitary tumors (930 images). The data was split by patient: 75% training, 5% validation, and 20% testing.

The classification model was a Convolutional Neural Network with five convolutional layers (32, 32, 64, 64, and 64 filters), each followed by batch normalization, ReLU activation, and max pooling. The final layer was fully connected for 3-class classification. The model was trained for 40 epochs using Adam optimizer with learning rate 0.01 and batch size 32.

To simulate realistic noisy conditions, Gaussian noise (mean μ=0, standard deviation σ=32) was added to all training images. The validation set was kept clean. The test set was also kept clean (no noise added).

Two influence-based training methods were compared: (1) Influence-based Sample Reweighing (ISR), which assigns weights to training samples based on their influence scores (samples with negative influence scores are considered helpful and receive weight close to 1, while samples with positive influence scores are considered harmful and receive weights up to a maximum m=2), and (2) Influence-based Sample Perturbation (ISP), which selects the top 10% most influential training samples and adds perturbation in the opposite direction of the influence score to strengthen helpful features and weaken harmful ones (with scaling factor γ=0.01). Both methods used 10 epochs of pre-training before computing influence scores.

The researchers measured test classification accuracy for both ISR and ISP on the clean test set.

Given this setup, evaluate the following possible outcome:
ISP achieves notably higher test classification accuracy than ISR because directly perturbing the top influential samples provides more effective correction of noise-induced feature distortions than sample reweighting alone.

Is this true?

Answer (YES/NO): NO